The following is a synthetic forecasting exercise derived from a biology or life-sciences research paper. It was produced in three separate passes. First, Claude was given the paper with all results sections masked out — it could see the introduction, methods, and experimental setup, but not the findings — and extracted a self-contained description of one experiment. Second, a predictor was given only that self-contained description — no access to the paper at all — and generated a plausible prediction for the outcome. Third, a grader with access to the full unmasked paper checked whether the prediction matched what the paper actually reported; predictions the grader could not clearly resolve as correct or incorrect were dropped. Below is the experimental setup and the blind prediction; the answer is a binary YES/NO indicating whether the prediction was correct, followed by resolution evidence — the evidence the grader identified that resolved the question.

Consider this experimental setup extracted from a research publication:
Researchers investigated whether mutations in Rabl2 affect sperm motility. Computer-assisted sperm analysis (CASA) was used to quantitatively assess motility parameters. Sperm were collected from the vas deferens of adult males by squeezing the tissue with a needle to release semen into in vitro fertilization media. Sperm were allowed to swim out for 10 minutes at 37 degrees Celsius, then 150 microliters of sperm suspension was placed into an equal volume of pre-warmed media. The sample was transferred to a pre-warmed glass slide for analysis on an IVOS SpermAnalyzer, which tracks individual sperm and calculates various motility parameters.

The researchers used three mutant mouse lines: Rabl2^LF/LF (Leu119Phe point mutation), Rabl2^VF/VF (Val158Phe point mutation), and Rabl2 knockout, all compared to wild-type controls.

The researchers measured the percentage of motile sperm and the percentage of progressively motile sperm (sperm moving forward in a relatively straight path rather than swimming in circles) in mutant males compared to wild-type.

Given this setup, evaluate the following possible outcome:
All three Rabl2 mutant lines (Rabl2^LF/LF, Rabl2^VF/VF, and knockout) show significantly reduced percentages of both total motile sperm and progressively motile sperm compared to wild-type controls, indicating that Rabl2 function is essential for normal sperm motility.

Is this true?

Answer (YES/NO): YES